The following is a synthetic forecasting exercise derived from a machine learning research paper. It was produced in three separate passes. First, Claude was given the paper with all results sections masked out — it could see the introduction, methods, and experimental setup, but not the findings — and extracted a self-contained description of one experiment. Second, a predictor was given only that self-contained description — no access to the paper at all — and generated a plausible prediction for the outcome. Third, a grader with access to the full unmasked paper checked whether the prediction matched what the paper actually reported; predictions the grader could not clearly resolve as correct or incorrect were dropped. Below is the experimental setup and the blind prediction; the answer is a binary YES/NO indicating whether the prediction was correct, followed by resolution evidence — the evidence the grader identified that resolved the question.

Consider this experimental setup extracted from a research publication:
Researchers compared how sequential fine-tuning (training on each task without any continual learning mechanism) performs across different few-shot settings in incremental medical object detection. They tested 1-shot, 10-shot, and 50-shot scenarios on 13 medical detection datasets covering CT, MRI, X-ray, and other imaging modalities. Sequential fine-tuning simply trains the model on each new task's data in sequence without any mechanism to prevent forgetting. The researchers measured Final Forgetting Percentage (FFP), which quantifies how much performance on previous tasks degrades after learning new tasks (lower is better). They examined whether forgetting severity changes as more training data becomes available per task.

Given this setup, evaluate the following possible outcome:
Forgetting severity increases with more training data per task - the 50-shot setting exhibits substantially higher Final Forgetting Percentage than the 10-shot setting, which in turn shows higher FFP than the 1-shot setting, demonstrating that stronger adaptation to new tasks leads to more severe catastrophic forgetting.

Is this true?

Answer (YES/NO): YES